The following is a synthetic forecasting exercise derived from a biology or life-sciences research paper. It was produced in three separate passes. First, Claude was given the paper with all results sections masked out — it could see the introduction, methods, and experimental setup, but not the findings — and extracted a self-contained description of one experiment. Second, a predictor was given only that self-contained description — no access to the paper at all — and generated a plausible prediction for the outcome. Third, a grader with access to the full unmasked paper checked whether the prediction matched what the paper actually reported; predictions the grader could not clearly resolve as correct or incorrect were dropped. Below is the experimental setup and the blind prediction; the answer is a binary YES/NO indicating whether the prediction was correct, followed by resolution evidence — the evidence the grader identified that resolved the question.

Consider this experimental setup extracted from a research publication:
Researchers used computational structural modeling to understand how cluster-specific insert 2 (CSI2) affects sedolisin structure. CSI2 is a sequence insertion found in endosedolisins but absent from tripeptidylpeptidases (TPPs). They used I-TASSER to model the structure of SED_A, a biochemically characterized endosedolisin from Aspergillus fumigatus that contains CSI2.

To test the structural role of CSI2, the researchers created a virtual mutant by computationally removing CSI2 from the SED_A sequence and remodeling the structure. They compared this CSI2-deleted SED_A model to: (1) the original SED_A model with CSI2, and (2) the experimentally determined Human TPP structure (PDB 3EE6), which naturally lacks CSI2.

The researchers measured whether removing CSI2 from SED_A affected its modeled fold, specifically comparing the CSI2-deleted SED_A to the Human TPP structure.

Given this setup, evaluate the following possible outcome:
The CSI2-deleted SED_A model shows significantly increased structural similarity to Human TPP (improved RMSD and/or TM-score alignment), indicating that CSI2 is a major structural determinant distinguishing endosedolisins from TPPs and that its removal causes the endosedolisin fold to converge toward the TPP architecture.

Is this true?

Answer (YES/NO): YES